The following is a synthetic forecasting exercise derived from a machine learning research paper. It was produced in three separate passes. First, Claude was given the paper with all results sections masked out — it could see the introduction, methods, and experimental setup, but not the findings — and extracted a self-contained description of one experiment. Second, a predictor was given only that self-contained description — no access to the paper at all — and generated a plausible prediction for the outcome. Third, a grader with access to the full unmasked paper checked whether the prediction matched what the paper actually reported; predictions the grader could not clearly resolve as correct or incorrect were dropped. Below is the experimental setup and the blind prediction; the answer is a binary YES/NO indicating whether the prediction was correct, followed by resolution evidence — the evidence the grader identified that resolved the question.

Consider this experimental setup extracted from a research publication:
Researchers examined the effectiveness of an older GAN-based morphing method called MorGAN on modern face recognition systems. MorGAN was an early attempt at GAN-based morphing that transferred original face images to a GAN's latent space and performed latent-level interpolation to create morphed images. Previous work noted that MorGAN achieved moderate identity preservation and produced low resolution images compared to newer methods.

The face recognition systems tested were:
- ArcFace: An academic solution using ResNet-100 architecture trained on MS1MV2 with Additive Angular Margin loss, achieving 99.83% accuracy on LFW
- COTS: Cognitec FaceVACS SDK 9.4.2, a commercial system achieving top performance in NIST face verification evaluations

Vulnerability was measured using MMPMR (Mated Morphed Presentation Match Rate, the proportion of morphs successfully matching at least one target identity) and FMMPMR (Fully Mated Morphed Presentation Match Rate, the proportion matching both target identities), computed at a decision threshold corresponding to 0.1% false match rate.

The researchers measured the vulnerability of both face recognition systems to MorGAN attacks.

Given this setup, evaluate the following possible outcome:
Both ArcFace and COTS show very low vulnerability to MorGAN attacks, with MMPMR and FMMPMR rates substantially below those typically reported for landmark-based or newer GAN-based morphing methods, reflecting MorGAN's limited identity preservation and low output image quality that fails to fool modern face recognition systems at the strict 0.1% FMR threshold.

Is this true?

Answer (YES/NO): YES